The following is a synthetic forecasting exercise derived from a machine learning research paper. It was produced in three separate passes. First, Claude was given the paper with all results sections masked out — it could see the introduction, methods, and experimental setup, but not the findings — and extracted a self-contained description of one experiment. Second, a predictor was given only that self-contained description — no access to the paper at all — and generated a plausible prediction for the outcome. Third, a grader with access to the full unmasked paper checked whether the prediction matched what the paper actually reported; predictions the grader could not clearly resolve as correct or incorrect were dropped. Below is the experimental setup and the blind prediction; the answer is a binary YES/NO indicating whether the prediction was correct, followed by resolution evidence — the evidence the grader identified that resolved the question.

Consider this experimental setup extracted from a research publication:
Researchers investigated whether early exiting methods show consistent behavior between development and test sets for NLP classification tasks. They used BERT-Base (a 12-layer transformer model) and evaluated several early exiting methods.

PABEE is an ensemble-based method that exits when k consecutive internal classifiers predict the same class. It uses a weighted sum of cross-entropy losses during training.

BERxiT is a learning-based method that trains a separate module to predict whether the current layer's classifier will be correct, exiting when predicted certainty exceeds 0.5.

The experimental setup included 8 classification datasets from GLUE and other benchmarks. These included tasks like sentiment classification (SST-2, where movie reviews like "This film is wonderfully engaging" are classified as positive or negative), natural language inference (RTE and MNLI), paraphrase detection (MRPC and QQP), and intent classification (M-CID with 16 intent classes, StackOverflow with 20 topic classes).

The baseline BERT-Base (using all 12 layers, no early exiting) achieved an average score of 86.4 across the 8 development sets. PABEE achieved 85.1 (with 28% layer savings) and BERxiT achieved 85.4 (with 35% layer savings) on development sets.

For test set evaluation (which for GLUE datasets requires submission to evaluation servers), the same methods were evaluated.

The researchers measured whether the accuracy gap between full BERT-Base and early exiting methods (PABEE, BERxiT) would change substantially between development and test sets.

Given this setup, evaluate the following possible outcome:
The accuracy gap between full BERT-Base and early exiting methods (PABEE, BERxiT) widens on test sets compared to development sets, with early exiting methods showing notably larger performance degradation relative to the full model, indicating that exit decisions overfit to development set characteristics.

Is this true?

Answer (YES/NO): NO